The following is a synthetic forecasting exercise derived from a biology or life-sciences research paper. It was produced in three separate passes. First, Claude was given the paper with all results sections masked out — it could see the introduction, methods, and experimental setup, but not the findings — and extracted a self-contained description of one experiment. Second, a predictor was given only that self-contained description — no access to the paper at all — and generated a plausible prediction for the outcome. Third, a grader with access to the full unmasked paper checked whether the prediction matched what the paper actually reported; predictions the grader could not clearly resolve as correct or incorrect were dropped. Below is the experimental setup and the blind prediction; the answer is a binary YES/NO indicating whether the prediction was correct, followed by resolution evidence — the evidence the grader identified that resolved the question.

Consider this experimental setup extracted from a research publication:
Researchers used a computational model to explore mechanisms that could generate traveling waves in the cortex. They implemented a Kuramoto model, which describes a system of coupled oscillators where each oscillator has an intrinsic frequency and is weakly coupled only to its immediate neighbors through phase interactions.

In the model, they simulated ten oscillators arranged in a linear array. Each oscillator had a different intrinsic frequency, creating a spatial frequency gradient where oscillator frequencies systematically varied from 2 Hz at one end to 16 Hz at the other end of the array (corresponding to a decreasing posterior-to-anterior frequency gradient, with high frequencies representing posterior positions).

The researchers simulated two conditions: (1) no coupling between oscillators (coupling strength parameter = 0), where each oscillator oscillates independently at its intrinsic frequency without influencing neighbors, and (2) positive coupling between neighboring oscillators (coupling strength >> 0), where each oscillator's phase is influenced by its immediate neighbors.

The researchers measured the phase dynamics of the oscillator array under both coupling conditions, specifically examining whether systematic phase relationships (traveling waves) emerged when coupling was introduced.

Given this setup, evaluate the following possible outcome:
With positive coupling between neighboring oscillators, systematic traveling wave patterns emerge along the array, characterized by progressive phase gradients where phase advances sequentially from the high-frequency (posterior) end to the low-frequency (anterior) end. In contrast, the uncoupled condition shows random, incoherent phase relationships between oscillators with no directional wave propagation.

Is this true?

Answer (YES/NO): YES